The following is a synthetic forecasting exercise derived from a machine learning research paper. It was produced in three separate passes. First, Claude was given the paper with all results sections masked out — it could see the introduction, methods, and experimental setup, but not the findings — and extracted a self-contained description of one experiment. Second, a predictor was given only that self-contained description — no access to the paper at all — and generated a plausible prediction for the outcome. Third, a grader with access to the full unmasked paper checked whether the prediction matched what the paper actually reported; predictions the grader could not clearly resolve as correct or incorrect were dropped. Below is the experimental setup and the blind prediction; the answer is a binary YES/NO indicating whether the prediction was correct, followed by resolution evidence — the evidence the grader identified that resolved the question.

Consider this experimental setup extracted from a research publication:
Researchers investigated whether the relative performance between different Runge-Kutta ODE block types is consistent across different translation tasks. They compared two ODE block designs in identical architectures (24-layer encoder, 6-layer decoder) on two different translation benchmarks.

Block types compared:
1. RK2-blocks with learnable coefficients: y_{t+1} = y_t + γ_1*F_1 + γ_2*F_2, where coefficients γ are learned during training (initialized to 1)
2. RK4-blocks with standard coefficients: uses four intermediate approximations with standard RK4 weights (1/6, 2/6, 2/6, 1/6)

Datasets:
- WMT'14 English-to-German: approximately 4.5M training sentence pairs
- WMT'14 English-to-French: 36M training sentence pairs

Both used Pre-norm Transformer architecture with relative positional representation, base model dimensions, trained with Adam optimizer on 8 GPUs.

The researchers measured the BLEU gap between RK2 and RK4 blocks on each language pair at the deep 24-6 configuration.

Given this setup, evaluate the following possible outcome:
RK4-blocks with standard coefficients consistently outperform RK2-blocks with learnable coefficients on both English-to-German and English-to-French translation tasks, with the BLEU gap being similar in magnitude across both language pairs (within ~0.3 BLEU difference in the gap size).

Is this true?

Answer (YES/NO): NO